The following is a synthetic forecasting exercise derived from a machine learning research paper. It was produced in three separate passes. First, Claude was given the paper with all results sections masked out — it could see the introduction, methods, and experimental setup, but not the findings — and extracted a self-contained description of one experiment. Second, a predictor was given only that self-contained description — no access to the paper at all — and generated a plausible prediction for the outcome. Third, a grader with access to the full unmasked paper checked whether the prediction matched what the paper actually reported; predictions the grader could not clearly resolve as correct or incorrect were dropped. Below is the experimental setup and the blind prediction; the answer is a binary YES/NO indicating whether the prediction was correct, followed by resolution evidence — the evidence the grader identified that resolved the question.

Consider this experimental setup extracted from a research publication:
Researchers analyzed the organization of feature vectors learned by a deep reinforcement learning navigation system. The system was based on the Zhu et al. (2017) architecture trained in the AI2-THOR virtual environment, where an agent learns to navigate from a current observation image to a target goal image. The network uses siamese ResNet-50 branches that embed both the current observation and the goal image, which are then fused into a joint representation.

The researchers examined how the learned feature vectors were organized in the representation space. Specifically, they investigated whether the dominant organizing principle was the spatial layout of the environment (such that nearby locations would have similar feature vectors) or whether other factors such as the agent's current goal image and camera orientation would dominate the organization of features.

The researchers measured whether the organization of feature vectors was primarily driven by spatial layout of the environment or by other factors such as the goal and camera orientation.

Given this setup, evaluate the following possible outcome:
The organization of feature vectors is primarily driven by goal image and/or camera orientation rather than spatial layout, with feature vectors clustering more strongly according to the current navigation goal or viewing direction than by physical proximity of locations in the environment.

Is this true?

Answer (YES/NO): YES